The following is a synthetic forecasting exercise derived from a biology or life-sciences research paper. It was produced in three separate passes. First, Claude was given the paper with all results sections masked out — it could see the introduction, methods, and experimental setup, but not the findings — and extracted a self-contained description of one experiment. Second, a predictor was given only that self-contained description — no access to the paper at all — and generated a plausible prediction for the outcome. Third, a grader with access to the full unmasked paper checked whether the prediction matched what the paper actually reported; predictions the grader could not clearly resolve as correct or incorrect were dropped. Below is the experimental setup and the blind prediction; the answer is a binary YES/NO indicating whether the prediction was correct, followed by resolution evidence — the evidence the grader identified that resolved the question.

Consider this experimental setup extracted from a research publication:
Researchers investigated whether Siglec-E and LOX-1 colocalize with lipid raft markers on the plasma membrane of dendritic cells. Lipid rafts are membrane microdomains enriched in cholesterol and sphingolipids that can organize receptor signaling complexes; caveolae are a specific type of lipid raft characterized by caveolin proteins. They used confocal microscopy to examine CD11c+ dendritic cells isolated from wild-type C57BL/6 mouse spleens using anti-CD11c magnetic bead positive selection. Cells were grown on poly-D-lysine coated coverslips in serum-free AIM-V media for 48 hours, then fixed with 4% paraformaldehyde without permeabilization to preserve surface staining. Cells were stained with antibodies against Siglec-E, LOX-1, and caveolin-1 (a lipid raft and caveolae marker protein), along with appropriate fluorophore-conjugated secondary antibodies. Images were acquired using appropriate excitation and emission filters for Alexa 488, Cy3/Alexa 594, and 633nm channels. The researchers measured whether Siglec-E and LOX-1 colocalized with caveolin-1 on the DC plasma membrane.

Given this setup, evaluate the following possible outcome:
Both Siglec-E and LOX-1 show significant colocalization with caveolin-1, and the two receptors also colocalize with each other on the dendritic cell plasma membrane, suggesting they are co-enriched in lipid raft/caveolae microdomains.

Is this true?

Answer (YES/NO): YES